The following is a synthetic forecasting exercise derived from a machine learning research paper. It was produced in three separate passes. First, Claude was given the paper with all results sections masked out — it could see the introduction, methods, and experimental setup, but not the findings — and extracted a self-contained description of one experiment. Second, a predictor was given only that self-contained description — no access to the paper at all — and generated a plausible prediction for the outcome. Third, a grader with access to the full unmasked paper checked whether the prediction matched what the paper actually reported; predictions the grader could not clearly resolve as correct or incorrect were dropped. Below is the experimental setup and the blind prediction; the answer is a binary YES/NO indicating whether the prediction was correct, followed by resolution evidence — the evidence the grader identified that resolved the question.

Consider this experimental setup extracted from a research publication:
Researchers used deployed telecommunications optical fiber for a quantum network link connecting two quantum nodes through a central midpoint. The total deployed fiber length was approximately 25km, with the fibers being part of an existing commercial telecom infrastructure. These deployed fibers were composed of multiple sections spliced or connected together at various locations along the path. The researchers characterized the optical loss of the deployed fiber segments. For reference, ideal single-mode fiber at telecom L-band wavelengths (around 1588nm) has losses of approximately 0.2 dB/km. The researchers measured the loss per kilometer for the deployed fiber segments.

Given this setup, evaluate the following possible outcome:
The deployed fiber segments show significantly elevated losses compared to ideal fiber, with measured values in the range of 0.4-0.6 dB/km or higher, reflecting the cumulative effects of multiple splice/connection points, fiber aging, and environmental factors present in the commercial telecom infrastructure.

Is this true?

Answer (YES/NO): NO